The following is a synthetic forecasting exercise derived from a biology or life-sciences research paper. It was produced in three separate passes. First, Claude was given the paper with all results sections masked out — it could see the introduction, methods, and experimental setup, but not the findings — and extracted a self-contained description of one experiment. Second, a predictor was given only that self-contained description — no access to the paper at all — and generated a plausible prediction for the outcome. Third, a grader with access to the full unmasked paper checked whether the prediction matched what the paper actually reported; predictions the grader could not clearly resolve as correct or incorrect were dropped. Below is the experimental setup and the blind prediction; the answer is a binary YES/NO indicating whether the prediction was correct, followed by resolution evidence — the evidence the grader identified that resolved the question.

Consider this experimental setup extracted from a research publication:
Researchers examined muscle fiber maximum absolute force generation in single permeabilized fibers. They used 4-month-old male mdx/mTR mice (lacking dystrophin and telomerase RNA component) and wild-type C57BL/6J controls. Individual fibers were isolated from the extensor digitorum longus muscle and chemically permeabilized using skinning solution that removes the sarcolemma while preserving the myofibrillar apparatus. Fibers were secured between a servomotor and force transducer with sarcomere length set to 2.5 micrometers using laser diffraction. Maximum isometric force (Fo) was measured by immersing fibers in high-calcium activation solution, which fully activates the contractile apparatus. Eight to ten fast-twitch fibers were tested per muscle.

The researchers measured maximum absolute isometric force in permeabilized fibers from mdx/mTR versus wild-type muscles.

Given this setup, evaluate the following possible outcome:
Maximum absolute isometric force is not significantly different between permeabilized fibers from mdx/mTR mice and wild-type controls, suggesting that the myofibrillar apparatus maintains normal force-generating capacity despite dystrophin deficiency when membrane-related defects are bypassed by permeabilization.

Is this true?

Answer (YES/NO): YES